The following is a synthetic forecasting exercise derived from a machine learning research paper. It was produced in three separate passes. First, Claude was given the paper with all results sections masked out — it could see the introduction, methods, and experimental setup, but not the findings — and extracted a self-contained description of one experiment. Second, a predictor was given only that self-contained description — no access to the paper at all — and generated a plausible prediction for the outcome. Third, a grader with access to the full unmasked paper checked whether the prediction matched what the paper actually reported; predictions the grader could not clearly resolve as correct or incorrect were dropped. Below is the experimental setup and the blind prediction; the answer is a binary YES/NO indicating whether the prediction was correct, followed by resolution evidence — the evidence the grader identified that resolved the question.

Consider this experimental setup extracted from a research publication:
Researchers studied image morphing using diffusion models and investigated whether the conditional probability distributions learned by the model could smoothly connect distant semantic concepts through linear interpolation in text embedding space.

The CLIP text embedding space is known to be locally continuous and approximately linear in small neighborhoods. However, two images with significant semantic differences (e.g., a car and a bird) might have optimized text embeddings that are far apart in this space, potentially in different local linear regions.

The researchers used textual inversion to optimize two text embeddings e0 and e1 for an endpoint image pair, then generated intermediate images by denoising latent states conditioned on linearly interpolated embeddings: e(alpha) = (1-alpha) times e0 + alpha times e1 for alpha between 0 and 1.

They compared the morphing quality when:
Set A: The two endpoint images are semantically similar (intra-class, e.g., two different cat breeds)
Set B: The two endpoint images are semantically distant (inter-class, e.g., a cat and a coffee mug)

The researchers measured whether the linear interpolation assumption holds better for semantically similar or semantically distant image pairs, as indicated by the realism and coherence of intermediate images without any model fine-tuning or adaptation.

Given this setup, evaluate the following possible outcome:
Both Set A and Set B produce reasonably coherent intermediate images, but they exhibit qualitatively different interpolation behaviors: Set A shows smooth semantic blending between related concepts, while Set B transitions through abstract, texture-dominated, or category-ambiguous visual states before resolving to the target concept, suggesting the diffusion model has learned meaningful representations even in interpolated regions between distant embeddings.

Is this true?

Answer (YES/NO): NO